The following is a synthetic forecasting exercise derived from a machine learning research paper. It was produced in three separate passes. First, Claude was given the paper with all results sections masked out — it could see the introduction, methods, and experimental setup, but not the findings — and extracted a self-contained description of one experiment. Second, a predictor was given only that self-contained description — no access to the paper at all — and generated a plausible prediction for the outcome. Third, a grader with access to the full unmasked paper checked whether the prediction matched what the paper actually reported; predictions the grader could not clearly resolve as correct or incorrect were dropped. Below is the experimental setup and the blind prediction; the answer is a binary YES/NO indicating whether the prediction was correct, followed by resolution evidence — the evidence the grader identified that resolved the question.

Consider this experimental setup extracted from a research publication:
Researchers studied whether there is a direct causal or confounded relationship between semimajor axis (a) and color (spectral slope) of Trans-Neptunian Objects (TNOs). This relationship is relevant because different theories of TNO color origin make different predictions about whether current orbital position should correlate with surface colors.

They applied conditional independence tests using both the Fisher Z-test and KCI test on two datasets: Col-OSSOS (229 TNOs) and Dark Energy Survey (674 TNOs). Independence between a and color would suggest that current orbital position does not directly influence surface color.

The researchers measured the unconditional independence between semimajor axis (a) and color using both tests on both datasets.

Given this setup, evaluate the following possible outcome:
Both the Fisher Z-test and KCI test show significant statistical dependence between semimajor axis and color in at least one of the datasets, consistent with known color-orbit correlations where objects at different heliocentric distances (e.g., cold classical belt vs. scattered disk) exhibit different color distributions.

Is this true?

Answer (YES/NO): NO